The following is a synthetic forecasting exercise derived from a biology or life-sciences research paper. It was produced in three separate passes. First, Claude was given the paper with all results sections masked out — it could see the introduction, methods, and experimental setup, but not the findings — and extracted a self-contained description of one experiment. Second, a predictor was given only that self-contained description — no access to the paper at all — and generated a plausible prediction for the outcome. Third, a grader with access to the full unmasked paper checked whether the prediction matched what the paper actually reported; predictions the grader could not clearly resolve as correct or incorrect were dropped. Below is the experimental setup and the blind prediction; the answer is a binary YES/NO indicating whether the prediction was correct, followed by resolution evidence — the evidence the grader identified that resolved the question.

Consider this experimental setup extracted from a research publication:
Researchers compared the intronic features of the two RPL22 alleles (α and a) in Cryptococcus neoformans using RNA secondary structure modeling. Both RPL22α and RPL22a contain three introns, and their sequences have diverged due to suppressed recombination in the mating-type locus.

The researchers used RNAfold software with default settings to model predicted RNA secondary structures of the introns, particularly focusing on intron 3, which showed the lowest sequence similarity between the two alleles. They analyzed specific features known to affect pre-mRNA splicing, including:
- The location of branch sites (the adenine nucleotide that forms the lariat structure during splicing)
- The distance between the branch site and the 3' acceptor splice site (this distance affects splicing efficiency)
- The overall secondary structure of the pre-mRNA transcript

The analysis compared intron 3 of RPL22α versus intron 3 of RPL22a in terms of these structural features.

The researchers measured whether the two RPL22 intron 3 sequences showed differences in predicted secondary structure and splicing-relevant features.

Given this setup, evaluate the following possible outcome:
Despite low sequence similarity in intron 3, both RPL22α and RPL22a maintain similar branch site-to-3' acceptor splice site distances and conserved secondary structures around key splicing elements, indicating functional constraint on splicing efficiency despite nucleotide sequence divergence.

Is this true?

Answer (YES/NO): NO